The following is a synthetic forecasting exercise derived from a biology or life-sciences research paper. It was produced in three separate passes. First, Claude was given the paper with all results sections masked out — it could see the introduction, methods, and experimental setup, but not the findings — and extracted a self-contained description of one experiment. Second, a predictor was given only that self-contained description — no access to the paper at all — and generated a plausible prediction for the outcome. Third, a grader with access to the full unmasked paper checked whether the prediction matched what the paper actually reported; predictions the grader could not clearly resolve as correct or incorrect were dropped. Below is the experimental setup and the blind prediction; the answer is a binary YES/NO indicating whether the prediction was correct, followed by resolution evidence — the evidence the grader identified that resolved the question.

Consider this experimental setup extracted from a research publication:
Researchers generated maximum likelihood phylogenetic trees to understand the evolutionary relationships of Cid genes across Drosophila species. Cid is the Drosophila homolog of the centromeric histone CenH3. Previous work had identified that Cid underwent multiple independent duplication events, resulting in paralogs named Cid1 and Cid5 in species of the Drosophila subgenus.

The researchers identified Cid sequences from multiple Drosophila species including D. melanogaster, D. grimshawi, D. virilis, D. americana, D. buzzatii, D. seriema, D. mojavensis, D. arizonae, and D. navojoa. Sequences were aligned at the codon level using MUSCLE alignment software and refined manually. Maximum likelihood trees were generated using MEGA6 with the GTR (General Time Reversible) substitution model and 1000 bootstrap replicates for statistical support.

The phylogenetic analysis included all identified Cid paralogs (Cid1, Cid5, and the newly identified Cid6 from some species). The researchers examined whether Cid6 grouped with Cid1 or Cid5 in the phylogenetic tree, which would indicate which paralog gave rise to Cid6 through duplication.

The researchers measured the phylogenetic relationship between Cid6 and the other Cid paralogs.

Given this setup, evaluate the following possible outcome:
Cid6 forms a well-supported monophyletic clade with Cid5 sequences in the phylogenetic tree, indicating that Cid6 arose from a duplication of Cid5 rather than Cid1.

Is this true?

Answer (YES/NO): NO